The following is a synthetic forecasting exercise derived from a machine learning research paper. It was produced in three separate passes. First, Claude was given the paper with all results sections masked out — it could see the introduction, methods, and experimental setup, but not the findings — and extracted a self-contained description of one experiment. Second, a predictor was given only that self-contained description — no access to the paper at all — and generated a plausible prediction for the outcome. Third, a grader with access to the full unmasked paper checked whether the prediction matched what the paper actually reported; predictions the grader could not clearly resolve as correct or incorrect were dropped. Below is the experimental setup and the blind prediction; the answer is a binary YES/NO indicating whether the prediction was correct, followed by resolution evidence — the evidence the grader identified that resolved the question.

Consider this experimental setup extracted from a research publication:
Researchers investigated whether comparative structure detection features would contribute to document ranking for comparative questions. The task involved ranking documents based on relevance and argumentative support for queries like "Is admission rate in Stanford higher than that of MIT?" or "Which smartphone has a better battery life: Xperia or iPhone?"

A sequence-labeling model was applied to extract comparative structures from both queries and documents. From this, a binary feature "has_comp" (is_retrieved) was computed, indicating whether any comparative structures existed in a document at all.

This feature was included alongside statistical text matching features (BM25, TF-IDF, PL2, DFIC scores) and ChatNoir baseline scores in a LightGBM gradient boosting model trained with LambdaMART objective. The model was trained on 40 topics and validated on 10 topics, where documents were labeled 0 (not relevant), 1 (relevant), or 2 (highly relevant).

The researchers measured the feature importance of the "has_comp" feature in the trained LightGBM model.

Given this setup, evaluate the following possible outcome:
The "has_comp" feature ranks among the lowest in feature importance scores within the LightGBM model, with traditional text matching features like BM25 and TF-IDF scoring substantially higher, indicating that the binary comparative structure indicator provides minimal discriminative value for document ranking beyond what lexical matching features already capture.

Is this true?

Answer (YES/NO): YES